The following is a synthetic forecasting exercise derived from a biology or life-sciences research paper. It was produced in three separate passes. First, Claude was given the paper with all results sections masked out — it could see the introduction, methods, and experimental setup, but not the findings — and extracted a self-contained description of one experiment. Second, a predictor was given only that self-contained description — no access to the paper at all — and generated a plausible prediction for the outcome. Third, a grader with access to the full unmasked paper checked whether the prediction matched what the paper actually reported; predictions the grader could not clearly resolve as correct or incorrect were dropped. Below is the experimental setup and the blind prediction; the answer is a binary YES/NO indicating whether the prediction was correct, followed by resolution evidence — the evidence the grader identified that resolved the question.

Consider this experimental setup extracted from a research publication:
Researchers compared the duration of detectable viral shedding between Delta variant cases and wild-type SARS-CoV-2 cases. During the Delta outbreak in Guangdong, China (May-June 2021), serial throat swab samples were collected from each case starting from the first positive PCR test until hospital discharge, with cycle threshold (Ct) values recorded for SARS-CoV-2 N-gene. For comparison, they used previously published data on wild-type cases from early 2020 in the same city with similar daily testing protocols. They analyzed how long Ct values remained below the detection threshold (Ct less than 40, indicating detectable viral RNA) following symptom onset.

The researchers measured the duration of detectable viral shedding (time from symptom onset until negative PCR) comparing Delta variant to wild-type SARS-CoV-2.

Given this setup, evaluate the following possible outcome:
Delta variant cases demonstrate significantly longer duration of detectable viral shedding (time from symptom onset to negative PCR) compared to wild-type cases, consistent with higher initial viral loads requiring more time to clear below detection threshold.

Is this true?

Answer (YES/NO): YES